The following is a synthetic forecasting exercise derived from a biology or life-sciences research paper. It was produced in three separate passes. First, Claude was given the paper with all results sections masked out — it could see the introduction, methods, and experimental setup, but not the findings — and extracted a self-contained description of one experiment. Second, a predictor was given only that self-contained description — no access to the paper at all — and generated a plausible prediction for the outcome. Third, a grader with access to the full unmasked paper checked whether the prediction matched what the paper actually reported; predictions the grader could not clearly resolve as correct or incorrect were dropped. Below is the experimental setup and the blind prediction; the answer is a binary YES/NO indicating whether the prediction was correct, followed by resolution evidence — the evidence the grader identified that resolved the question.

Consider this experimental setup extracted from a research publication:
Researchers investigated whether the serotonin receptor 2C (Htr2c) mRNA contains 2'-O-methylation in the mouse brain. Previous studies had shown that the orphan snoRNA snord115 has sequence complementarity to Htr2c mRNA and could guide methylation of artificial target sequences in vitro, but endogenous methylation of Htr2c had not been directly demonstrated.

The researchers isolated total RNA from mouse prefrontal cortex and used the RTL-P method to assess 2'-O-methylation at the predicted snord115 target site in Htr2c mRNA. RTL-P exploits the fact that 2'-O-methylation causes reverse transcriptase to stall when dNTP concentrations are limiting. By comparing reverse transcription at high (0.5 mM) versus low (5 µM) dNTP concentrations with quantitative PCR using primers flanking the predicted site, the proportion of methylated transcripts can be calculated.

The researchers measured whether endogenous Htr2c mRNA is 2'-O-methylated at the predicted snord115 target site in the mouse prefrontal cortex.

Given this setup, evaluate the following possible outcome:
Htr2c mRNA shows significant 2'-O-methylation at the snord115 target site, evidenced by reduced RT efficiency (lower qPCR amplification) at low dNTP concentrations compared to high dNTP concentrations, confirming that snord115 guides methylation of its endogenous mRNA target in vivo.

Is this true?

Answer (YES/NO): YES